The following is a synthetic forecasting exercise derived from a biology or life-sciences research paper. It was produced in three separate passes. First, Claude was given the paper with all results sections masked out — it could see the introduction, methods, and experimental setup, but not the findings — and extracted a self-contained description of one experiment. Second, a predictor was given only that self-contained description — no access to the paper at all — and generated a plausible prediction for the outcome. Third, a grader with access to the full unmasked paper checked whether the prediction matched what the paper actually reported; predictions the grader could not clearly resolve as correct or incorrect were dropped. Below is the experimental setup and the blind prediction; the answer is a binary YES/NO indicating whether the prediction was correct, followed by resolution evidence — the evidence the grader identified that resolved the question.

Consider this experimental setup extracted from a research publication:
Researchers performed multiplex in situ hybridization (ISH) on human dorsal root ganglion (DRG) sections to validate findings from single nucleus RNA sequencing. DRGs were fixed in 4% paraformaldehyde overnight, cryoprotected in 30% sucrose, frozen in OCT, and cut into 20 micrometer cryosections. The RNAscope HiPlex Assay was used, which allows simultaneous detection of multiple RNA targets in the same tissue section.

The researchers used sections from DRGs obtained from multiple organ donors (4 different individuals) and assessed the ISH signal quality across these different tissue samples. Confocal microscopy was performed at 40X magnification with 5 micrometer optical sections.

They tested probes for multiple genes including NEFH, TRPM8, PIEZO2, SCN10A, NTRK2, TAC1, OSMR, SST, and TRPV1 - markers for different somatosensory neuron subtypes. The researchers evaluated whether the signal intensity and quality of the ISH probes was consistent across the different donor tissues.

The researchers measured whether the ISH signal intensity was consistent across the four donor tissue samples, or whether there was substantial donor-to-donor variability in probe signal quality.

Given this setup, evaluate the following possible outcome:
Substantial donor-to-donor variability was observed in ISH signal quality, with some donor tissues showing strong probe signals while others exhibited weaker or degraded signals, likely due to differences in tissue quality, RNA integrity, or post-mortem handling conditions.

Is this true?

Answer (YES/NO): YES